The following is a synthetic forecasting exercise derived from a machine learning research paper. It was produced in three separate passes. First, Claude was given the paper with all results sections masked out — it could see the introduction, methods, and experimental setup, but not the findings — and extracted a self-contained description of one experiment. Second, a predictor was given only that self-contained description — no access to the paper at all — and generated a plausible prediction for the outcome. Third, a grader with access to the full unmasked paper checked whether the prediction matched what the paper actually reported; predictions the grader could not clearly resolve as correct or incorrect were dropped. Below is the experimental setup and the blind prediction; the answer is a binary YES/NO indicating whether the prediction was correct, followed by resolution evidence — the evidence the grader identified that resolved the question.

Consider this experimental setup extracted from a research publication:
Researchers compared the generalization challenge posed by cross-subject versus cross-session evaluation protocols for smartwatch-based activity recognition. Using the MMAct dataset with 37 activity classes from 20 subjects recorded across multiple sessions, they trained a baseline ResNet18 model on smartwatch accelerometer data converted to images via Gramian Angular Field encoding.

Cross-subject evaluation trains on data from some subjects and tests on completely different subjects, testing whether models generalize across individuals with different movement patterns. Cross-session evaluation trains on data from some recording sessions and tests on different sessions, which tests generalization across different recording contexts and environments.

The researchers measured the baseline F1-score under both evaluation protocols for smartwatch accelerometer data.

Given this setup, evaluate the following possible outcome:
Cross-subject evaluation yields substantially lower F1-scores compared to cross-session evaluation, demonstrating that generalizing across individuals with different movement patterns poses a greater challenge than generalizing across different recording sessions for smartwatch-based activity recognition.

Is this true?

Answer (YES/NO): NO